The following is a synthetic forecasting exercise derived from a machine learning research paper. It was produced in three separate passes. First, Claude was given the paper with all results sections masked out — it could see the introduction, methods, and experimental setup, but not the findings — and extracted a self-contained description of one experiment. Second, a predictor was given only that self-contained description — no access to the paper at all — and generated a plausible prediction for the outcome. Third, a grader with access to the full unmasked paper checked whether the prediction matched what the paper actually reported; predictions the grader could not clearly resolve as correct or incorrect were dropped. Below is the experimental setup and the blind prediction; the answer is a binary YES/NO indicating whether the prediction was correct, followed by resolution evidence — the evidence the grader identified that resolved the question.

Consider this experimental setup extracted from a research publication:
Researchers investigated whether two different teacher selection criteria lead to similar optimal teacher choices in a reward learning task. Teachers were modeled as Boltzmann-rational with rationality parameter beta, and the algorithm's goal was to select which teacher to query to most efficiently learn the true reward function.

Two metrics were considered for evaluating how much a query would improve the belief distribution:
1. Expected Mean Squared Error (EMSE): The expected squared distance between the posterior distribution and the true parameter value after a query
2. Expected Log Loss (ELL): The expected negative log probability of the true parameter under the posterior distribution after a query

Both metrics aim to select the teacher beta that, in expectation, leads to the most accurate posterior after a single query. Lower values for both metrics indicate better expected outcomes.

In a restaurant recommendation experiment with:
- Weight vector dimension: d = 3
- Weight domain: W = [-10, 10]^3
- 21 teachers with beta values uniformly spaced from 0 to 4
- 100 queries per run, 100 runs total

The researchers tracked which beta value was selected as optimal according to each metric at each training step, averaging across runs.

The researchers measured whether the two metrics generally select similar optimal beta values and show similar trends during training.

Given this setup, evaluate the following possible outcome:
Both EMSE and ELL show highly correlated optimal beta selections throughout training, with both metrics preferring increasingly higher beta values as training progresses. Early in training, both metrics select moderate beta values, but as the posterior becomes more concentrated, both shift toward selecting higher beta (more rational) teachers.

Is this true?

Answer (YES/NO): NO